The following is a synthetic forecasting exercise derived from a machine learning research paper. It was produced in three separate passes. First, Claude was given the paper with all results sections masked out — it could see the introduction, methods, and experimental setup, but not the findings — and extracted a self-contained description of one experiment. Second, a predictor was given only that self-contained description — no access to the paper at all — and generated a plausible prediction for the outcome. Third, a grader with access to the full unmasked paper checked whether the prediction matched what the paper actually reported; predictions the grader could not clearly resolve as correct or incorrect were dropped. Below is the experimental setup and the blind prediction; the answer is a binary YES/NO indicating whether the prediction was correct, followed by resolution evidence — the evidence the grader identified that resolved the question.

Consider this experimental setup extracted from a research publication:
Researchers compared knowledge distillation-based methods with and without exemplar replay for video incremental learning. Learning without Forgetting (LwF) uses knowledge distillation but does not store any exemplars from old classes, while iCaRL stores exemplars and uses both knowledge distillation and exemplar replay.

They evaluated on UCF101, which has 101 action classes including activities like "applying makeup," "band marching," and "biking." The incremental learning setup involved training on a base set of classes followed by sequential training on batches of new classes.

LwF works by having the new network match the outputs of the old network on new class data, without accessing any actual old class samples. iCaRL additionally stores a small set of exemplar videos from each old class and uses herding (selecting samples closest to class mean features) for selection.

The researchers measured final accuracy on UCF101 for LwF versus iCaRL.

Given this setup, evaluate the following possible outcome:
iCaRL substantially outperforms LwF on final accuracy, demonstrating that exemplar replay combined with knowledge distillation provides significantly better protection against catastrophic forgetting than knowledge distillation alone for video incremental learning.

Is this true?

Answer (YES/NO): YES